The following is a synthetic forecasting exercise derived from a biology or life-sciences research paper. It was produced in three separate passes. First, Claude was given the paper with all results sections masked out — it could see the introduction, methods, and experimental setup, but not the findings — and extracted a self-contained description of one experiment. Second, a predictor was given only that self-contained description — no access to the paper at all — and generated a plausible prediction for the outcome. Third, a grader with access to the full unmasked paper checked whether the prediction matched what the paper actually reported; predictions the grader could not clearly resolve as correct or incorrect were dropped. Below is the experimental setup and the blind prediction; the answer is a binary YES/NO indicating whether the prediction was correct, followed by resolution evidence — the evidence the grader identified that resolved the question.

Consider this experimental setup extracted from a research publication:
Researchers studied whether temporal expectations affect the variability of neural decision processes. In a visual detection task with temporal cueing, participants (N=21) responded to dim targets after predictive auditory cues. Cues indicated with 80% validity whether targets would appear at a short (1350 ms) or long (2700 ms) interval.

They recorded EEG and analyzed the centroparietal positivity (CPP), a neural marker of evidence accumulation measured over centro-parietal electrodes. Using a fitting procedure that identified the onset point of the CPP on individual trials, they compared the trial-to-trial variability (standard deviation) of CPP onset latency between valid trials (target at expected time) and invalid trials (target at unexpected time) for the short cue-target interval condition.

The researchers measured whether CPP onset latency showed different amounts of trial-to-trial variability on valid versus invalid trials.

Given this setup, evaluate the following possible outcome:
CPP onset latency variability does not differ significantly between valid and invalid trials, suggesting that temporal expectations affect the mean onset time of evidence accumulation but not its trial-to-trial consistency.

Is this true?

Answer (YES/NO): NO